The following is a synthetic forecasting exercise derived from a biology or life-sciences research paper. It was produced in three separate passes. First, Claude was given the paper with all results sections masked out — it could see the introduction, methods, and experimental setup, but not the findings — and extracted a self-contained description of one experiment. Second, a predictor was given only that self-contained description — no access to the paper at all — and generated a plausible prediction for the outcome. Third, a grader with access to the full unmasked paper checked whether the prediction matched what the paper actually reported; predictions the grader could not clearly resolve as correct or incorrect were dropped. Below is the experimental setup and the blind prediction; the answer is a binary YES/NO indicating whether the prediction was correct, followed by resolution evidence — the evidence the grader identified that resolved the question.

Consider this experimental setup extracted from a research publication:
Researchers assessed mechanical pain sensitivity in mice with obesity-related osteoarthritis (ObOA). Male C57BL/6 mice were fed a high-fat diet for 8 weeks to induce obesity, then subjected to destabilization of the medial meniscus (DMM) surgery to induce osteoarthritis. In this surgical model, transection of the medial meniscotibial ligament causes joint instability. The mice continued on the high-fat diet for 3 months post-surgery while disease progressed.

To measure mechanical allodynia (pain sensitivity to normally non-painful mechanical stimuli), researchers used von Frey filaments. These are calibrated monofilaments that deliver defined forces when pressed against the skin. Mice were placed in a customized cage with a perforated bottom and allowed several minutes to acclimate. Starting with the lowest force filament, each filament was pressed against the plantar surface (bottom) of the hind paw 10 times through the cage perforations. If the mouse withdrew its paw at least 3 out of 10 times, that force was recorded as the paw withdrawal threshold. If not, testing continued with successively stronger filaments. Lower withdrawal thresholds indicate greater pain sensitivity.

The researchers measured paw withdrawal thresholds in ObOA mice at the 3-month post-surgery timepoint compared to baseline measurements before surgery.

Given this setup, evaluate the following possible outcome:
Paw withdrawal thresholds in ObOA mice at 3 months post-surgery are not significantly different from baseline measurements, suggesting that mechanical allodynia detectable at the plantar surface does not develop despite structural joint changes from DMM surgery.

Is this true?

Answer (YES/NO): NO